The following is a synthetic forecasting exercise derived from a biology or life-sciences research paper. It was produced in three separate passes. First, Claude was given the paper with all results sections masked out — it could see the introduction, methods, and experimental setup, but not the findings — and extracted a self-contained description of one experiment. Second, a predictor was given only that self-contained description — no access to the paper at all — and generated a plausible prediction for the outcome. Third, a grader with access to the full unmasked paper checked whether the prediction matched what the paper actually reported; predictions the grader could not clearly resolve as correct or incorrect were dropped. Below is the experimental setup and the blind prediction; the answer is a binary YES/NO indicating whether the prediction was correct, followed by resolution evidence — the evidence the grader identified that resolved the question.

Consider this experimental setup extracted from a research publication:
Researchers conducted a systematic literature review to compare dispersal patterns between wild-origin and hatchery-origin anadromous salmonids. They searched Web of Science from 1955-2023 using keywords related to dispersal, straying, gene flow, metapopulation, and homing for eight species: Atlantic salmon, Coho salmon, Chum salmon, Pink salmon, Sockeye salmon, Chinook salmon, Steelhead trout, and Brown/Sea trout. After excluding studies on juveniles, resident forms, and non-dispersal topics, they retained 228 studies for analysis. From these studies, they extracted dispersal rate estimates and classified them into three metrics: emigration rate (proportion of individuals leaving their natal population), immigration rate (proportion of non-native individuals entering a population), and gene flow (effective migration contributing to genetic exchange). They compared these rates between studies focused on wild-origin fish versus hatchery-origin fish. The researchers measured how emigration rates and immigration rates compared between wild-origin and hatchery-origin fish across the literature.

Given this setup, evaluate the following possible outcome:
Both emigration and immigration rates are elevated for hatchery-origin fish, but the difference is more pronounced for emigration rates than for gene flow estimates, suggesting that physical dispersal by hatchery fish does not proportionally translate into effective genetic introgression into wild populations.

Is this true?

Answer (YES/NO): NO